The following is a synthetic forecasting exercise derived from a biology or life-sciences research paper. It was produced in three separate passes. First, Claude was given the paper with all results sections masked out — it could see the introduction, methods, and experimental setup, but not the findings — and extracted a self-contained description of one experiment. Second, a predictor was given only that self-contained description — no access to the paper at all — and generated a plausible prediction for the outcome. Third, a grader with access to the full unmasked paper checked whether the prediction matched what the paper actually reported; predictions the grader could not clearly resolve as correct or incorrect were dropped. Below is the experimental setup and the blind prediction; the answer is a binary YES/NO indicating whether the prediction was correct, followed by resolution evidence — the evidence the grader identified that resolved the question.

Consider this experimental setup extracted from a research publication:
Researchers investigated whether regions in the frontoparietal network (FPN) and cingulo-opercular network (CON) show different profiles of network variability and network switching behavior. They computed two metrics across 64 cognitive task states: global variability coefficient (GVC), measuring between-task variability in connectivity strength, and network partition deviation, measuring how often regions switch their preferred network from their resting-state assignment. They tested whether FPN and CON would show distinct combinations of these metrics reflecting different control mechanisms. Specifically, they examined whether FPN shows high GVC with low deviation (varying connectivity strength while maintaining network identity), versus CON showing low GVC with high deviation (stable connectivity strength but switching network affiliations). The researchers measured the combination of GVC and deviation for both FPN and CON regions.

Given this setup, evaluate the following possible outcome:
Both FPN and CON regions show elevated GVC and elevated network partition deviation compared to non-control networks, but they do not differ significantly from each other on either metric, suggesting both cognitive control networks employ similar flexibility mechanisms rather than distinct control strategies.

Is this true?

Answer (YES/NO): NO